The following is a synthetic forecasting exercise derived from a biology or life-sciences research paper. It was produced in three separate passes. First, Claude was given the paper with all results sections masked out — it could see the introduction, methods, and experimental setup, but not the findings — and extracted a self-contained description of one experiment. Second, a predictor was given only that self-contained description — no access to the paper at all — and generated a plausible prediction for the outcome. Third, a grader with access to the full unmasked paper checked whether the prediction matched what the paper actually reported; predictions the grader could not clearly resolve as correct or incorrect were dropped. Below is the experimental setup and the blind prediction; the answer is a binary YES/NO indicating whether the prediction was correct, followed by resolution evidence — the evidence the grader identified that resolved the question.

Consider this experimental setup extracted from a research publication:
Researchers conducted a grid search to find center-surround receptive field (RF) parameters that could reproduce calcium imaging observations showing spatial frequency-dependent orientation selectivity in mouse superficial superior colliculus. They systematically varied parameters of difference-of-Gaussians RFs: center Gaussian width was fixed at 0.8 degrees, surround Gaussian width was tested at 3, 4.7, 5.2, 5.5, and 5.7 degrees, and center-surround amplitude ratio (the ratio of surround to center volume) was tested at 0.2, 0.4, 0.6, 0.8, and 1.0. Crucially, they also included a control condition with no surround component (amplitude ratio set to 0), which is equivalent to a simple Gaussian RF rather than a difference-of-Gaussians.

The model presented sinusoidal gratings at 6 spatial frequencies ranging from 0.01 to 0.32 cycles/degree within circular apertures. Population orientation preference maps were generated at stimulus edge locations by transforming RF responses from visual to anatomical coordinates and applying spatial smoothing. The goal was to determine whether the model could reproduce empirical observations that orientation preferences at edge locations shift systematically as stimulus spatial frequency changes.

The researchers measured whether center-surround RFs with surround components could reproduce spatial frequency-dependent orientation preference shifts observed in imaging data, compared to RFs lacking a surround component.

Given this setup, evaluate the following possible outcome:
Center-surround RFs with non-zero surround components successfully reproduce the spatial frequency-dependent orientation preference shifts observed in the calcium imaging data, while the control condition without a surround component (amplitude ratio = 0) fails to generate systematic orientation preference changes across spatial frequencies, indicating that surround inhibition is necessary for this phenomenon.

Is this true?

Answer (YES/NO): YES